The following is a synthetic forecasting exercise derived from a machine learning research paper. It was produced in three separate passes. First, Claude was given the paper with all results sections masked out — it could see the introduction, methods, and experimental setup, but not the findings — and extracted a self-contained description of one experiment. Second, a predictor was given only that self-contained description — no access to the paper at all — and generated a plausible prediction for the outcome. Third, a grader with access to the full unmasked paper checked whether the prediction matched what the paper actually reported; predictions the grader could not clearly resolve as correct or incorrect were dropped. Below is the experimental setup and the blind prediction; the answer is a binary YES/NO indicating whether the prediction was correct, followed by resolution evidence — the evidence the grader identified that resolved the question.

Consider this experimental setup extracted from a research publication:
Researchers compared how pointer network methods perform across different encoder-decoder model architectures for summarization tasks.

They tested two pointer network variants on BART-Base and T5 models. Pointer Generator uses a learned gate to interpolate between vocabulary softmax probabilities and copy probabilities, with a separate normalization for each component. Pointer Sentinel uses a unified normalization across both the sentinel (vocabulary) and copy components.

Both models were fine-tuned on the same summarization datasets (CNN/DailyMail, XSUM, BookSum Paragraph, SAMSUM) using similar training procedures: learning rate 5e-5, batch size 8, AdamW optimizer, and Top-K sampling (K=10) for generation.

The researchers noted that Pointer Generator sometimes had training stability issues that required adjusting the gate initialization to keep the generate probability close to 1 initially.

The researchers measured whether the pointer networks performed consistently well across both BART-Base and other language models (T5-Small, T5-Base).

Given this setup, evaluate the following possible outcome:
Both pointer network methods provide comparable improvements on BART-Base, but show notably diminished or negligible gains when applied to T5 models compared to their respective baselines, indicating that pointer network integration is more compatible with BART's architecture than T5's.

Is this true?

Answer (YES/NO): YES